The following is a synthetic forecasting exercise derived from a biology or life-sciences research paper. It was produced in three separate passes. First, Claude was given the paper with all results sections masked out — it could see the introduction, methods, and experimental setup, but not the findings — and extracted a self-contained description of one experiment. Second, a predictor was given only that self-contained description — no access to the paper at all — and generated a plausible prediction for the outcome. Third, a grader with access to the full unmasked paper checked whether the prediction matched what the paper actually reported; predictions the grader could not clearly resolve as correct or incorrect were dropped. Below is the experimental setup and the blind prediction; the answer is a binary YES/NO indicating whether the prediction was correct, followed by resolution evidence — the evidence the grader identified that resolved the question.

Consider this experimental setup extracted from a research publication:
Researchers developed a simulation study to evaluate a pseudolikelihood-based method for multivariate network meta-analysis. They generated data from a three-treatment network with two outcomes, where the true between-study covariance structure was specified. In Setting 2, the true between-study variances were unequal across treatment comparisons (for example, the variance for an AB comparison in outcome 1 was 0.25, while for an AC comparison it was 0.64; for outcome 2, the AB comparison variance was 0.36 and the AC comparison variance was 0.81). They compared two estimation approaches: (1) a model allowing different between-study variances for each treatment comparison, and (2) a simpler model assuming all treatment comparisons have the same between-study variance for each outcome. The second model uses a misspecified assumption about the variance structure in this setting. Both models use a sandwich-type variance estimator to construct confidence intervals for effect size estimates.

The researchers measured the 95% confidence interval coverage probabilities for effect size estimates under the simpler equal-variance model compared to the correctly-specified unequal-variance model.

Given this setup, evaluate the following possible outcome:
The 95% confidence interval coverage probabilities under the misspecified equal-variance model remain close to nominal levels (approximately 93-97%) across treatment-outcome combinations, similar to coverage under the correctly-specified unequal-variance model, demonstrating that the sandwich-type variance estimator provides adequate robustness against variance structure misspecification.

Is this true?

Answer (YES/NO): NO